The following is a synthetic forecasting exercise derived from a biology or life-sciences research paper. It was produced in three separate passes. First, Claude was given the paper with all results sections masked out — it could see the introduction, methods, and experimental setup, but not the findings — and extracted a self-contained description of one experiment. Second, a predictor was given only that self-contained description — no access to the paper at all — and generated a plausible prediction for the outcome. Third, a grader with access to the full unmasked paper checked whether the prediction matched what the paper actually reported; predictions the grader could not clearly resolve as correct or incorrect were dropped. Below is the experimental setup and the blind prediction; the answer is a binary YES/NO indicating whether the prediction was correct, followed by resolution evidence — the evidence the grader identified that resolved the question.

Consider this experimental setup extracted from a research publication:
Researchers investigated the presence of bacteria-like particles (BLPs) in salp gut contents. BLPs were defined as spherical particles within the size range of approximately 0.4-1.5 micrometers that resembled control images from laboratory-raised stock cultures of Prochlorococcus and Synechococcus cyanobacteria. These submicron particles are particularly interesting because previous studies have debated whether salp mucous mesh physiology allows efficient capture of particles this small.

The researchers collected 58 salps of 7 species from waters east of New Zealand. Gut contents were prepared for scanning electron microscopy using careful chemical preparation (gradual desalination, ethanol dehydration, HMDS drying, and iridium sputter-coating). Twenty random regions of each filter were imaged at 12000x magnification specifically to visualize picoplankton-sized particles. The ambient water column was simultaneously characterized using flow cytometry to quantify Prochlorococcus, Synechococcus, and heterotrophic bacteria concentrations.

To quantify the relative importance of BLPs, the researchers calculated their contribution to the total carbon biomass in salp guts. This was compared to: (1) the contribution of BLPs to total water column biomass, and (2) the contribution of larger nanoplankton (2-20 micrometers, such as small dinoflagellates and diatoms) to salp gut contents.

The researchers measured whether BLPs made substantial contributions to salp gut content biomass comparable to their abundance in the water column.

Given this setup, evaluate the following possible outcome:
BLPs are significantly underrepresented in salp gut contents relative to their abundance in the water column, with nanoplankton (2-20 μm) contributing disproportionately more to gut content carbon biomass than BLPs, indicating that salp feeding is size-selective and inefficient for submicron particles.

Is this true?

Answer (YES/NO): YES